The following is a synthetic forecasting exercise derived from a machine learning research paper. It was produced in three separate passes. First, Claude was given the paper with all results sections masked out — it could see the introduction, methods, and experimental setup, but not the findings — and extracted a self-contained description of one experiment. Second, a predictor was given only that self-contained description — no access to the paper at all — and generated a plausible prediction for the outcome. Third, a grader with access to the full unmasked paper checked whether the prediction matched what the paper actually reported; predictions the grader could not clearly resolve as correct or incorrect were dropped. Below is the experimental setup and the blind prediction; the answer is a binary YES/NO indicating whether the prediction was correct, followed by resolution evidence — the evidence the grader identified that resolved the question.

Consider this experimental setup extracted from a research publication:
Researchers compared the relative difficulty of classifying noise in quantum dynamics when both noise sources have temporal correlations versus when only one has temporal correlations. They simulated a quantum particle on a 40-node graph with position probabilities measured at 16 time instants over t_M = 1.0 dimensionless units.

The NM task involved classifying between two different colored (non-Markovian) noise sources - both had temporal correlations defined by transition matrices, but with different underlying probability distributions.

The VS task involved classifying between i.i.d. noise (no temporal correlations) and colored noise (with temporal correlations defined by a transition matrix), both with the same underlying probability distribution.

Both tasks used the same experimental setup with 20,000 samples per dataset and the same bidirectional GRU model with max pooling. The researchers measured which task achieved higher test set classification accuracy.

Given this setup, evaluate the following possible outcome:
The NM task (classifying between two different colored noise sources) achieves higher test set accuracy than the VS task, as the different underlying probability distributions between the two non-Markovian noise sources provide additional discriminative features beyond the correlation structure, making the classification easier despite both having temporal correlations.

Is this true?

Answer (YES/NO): NO